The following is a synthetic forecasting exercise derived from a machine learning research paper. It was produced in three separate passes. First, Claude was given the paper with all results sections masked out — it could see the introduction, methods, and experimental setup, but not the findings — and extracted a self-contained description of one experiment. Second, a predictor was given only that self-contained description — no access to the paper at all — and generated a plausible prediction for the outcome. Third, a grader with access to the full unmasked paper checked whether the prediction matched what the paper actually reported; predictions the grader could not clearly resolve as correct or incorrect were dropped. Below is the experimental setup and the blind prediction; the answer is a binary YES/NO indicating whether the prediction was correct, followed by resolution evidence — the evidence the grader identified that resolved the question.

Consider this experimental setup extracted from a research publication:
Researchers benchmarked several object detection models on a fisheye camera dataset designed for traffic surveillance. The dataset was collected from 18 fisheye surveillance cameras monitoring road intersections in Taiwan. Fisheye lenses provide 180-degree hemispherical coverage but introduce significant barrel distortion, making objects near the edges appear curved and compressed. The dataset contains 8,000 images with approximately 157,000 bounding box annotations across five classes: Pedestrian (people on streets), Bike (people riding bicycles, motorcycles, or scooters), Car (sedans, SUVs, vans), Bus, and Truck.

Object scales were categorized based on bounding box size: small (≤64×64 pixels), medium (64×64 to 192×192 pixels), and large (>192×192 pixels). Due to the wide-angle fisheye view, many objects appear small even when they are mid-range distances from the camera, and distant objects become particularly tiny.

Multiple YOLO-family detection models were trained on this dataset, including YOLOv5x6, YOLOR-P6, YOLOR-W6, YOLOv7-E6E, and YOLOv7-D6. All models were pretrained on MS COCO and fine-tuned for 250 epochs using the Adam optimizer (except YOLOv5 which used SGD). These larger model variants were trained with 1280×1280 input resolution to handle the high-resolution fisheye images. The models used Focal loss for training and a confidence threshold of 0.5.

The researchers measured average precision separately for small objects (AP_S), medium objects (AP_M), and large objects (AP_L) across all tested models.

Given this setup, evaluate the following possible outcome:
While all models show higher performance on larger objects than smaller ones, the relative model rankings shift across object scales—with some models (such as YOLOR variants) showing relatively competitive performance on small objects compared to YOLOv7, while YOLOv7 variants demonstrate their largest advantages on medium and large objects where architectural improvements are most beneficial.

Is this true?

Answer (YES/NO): NO